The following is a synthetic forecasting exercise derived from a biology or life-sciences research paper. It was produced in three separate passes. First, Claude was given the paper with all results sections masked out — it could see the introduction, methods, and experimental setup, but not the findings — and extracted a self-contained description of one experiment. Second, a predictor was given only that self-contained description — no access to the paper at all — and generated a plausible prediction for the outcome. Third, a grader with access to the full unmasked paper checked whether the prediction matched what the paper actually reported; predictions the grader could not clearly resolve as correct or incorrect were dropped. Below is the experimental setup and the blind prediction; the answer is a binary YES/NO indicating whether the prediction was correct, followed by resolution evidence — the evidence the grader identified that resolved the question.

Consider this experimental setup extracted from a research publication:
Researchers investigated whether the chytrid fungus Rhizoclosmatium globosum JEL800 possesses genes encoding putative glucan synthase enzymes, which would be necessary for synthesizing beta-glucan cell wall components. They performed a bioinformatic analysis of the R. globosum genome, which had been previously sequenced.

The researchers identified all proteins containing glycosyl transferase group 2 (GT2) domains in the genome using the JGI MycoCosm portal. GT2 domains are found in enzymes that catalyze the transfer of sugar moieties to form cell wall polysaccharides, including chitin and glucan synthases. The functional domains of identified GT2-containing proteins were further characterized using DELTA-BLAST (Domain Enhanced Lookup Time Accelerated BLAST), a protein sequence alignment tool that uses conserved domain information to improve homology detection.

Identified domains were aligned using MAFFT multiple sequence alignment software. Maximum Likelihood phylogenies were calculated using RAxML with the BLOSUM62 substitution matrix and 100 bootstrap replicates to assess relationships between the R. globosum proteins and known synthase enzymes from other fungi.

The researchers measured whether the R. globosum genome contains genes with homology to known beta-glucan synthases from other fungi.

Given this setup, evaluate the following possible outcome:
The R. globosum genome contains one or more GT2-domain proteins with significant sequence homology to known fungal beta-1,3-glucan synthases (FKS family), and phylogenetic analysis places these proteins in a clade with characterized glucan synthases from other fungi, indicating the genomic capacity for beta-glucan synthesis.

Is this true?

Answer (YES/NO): NO